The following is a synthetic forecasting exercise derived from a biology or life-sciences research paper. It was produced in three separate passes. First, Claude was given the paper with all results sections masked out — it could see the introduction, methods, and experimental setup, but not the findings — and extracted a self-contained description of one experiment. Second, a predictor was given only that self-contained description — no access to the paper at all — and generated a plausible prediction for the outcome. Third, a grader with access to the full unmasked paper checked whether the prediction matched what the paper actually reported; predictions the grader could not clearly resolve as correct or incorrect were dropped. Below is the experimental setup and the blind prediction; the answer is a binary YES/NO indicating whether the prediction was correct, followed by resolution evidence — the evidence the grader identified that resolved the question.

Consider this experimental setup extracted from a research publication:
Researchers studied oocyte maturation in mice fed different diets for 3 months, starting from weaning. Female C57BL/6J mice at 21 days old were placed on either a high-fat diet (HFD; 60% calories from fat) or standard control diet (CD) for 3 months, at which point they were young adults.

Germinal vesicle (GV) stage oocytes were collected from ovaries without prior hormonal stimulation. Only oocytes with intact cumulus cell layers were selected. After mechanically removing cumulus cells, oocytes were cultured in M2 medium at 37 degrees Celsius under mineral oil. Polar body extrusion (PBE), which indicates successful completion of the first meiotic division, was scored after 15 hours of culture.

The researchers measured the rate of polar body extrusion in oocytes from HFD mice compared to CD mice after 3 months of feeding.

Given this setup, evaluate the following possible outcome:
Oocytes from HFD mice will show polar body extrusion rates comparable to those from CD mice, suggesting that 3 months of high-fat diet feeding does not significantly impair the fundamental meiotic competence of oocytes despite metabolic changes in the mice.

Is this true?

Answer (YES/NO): YES